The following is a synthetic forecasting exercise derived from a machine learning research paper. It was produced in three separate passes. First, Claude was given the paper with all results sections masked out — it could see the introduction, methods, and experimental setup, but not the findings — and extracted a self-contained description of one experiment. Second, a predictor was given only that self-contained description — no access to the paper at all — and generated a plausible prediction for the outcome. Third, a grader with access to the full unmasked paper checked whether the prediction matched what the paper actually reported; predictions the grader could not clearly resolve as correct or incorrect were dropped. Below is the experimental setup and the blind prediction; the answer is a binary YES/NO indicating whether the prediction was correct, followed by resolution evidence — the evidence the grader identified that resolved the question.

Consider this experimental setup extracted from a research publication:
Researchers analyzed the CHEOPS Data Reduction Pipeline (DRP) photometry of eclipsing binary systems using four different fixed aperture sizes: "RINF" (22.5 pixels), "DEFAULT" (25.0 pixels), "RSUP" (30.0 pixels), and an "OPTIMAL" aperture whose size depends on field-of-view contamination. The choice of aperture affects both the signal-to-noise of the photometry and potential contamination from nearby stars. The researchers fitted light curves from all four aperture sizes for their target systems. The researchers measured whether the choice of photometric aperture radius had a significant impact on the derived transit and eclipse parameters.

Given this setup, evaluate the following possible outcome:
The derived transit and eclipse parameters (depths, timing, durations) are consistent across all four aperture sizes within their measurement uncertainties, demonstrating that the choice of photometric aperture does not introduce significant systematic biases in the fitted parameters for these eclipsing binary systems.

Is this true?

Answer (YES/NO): YES